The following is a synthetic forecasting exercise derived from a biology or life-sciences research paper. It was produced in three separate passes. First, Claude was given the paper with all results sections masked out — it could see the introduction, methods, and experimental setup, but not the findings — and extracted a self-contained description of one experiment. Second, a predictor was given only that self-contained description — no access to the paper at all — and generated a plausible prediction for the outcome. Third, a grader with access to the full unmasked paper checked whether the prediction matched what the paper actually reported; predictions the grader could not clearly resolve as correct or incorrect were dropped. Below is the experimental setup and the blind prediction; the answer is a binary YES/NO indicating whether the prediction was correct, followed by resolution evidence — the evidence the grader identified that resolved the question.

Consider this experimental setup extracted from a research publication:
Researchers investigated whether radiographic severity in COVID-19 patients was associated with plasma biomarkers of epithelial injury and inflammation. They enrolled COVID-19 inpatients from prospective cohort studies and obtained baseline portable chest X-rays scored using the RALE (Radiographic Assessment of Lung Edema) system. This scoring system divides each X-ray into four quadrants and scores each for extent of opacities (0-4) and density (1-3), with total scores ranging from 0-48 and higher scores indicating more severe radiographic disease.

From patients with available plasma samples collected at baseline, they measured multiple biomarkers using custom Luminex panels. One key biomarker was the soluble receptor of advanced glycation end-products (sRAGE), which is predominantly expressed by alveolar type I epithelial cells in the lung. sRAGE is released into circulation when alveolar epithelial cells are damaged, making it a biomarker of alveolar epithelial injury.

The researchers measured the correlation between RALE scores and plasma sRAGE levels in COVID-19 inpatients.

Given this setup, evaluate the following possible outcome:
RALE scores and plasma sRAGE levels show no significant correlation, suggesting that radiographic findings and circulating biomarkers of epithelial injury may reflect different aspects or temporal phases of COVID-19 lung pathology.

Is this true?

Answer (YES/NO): NO